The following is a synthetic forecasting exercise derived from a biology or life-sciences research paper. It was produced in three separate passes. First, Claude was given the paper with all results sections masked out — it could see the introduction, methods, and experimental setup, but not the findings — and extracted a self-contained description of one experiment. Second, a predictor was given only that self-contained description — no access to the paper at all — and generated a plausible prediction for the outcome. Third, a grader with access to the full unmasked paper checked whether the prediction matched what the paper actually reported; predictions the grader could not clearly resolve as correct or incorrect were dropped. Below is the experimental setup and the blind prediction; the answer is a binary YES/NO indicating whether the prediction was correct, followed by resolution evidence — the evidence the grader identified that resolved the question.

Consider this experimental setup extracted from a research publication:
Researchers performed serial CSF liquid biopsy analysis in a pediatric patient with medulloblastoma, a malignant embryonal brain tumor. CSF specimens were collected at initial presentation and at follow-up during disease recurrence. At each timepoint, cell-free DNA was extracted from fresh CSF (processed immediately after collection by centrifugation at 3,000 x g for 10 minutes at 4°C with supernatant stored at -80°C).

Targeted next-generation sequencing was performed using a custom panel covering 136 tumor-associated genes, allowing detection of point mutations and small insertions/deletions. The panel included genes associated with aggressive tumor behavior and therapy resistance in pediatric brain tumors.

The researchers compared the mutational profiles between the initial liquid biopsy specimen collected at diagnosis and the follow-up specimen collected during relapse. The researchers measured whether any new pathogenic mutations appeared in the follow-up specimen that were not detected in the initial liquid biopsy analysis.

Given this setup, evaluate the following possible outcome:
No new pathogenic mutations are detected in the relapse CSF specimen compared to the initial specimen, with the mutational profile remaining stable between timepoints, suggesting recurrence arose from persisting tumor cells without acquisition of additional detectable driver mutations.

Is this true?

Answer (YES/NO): NO